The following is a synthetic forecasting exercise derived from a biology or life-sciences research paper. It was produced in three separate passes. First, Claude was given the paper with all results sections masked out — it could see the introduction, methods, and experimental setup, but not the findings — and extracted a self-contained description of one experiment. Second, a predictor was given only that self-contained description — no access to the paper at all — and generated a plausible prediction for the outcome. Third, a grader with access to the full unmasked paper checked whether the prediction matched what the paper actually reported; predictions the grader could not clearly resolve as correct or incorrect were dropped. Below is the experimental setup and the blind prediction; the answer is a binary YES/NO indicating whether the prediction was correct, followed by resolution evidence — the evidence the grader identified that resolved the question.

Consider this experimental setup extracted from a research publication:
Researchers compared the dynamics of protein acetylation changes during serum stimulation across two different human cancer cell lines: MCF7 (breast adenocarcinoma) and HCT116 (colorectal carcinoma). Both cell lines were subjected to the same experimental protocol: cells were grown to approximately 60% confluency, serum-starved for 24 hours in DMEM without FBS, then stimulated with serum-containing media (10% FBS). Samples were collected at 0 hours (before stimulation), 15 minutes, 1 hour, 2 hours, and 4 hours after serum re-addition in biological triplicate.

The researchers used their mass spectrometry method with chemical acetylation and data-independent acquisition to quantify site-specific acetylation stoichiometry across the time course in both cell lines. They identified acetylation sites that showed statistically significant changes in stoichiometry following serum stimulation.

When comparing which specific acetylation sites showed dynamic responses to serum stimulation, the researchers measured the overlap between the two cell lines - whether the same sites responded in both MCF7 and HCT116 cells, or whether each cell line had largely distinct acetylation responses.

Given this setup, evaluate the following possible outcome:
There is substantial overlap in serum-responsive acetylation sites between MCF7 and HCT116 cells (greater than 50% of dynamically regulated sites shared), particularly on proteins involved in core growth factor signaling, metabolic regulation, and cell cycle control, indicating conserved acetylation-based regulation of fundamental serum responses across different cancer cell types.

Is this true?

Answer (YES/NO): NO